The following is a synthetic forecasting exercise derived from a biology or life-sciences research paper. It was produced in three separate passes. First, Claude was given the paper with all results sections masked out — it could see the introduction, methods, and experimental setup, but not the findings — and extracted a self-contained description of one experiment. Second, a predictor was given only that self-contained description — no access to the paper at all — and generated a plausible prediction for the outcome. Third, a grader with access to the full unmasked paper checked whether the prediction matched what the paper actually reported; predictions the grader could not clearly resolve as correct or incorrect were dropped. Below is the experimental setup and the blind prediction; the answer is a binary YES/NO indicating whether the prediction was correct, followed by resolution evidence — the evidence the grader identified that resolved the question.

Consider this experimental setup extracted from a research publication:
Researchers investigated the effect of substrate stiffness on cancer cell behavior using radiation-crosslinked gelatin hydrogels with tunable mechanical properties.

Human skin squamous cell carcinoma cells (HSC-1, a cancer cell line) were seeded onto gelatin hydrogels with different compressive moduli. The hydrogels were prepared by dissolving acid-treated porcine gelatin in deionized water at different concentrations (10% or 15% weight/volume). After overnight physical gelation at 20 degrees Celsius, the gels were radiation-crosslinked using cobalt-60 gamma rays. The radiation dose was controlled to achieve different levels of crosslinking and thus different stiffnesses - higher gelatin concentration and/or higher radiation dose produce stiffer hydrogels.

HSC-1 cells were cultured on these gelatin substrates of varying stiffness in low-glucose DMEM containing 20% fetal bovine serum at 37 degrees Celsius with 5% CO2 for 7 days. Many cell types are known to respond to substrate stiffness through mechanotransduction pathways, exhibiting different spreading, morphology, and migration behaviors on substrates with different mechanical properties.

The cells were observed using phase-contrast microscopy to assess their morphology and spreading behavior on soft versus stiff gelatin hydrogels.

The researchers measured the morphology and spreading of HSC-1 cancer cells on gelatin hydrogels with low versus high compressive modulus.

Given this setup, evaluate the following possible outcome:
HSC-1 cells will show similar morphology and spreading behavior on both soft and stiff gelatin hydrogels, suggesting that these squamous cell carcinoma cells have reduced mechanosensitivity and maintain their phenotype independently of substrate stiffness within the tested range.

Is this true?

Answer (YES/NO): NO